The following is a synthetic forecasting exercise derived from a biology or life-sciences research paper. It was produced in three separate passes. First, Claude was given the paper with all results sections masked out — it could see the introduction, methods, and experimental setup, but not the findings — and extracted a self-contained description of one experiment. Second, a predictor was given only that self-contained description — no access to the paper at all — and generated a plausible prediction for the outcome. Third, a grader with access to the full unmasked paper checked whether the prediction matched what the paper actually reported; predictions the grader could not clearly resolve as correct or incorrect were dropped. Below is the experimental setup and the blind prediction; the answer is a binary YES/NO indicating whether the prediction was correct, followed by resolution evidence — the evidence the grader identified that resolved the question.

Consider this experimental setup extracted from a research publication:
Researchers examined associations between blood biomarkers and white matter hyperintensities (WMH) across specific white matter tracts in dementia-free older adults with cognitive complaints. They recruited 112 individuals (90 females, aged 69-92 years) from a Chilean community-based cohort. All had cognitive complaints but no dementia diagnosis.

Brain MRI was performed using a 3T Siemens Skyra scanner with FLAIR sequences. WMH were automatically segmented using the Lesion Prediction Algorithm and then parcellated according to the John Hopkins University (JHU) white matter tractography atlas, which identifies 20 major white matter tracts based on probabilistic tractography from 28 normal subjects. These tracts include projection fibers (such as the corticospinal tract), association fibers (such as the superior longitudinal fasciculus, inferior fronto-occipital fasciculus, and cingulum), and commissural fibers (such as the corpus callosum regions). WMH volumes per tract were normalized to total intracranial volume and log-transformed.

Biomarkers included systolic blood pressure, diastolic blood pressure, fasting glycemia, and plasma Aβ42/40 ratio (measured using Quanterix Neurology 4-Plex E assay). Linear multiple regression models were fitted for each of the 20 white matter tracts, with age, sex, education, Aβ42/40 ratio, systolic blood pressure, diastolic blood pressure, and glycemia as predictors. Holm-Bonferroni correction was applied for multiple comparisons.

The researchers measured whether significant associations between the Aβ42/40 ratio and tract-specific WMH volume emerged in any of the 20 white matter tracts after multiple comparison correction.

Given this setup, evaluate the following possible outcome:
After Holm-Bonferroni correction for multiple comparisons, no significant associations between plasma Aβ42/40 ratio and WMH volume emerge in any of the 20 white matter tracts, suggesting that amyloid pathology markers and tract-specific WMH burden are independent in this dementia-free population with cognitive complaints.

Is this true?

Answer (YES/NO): YES